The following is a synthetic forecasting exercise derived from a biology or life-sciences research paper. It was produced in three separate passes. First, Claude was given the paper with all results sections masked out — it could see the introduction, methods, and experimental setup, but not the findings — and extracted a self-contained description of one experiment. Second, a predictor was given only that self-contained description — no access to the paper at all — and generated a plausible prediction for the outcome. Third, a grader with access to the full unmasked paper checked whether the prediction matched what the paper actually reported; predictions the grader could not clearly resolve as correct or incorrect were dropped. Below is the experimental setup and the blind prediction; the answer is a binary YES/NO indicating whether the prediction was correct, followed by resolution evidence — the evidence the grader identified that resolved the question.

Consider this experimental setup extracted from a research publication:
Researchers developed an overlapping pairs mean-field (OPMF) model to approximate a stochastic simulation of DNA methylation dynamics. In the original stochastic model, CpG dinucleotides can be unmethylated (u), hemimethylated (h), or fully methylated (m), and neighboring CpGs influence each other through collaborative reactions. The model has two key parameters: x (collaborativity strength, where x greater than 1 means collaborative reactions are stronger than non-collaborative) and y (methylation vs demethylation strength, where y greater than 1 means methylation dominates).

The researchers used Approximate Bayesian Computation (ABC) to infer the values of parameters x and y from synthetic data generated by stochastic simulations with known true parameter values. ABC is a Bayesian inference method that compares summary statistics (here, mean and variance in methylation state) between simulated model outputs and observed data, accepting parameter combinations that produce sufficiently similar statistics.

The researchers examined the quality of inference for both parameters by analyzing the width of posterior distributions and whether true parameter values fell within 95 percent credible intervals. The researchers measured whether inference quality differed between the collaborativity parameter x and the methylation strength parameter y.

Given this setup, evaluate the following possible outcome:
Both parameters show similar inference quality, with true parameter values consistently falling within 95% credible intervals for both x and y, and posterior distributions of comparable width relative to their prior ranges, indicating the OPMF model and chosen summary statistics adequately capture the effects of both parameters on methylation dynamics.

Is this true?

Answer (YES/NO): NO